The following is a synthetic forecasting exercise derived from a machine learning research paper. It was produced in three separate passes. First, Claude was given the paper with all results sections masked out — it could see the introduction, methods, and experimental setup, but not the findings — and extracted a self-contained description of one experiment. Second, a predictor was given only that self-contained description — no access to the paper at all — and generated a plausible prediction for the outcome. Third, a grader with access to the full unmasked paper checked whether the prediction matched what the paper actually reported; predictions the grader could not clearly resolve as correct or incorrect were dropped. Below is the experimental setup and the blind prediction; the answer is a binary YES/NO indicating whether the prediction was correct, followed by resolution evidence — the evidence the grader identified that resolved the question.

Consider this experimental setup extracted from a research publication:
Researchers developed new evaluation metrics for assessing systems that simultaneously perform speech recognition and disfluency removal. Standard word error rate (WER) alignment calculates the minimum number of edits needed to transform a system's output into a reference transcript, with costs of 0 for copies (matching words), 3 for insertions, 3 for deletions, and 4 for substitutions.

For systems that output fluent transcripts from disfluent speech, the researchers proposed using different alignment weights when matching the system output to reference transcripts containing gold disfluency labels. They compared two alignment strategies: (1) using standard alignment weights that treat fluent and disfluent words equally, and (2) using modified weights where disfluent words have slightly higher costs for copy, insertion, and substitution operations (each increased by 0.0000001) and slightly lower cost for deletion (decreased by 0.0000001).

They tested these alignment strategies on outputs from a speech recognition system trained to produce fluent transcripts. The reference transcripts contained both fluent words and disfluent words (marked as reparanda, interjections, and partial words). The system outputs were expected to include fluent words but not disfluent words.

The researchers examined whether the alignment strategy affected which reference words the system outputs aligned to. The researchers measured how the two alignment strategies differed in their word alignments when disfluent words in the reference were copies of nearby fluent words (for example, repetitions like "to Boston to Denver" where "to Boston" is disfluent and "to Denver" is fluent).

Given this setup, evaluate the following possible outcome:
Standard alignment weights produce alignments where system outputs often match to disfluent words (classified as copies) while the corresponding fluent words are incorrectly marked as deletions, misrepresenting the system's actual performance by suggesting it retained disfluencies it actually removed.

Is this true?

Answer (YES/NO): YES